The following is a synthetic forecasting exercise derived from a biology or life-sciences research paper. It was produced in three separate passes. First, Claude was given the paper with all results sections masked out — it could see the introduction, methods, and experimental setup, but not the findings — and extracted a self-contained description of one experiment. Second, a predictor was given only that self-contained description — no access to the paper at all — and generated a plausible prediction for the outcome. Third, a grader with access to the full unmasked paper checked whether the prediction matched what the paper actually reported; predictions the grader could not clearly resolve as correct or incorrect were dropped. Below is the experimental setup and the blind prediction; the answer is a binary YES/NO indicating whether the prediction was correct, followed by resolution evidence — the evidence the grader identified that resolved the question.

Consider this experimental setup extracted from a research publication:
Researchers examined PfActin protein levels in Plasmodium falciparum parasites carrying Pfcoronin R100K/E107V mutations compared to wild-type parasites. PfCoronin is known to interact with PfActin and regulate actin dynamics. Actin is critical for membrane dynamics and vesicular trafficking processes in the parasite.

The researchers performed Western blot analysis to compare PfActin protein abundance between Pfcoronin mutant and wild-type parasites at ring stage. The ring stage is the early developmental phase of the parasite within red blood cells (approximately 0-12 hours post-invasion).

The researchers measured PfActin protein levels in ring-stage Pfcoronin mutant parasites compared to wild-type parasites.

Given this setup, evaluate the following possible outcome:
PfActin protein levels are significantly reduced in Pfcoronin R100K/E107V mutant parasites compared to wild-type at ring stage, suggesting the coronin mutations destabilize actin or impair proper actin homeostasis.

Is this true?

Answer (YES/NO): YES